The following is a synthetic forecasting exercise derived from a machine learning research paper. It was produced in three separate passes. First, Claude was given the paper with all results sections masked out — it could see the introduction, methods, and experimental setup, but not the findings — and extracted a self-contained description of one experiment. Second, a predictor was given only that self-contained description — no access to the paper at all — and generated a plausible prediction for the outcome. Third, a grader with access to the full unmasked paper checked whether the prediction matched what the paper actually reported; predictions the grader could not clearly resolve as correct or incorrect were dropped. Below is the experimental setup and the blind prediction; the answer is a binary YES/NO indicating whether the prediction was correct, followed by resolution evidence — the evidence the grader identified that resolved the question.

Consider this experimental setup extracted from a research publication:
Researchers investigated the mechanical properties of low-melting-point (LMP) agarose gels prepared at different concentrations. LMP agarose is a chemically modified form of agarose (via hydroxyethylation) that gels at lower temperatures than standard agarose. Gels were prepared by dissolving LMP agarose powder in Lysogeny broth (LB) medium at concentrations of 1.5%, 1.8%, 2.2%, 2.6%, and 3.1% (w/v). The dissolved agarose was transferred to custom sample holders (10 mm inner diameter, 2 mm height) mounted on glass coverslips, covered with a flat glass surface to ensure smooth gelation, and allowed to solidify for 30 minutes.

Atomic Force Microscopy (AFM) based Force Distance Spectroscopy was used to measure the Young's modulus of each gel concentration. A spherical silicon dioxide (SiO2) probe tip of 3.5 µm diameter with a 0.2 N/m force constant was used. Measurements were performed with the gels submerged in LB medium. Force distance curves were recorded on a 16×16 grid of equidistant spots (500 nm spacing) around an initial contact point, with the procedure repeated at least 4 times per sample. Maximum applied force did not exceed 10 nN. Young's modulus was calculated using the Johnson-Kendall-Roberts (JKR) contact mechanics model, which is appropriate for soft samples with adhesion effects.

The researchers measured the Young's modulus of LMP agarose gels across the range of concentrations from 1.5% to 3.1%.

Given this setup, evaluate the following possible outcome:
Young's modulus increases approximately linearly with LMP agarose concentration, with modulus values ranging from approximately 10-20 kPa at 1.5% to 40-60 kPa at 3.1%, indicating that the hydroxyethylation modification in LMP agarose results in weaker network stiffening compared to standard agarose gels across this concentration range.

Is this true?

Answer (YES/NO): NO